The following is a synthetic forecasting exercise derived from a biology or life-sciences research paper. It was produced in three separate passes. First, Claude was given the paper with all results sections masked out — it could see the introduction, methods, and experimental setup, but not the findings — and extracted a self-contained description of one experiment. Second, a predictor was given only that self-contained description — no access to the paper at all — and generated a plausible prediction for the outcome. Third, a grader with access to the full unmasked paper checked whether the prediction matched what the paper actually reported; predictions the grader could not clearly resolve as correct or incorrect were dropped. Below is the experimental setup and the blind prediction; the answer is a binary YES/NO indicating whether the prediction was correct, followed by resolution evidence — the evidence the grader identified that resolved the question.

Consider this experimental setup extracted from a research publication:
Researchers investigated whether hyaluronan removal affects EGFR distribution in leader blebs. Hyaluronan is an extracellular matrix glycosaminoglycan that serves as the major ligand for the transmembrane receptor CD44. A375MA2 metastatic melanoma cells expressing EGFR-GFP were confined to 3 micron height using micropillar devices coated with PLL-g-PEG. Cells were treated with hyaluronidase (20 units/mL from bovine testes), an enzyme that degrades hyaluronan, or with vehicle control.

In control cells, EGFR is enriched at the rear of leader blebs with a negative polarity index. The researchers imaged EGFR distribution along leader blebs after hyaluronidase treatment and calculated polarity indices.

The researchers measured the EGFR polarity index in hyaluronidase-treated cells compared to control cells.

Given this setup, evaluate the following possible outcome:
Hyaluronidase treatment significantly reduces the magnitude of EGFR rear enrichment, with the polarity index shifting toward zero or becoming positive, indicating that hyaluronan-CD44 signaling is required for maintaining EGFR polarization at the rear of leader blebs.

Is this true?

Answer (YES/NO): NO